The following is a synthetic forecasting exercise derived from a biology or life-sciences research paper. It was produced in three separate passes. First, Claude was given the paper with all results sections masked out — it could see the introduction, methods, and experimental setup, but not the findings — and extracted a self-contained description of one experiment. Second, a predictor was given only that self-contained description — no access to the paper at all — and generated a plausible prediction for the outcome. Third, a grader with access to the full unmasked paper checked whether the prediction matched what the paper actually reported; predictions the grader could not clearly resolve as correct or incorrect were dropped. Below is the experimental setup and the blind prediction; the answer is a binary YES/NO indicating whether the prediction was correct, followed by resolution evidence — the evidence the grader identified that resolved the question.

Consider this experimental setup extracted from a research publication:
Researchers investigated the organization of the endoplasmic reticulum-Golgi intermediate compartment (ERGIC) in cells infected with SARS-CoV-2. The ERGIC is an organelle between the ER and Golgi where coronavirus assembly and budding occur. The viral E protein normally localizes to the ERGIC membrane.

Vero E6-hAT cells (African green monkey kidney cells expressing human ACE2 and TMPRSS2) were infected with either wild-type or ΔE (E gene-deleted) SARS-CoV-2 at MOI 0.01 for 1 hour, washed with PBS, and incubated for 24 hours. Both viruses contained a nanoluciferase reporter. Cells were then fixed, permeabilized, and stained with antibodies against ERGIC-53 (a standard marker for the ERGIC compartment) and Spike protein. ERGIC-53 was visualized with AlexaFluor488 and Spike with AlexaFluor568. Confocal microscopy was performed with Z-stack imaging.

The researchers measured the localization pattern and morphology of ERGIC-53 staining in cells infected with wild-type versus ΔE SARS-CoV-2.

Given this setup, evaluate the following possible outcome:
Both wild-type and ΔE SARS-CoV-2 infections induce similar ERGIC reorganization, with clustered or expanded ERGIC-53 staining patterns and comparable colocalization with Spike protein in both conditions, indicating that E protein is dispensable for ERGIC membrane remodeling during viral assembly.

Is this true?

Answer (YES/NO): NO